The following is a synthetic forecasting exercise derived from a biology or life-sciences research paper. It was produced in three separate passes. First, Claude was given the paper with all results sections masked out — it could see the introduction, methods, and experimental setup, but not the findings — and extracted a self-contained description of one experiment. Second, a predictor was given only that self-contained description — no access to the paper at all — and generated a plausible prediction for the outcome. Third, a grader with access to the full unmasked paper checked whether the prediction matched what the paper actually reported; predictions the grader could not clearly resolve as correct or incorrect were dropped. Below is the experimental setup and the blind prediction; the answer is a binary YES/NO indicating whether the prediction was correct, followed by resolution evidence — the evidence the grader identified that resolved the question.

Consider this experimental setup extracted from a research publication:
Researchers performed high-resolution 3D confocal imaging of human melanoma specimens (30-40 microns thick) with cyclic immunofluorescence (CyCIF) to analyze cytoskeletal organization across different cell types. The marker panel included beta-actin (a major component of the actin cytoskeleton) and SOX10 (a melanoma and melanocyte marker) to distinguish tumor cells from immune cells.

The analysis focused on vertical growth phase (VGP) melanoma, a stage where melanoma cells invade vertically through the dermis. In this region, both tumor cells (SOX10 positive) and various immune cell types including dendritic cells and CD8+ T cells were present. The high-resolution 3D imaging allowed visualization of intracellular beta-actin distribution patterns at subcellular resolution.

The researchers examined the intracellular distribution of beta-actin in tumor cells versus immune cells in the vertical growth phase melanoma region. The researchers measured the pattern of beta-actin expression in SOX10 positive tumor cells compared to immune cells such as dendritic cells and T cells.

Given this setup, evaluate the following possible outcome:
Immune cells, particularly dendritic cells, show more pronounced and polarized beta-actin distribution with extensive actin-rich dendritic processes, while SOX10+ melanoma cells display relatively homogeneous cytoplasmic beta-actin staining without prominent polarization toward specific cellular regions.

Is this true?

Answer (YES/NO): NO